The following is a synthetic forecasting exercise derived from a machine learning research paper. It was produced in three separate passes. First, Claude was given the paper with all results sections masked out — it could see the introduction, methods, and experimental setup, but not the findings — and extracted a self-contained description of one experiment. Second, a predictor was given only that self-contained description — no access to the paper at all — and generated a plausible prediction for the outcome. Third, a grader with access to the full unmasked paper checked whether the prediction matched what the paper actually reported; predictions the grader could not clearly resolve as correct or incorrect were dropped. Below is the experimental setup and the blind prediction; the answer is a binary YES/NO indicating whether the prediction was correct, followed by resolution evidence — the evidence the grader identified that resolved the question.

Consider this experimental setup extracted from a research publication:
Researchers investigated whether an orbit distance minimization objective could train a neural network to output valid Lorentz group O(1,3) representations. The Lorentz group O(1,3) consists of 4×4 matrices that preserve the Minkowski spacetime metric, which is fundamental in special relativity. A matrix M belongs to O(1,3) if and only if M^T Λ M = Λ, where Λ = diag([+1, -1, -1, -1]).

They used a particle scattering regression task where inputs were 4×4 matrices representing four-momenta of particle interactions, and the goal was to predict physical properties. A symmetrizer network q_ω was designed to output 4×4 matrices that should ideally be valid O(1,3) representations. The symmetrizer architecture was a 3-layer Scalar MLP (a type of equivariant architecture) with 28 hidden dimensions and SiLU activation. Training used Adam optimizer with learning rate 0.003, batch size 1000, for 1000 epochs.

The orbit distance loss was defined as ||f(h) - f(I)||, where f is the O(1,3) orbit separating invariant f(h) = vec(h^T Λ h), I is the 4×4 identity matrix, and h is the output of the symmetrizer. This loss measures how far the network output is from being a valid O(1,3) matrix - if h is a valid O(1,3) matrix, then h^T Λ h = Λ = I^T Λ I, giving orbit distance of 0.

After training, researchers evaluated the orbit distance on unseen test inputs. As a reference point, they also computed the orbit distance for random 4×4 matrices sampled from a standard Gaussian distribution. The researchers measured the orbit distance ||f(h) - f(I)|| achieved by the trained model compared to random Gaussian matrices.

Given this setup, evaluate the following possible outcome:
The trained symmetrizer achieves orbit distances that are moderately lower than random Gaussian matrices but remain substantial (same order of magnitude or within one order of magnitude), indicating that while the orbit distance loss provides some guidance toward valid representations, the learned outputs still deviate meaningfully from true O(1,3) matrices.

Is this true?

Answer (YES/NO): NO